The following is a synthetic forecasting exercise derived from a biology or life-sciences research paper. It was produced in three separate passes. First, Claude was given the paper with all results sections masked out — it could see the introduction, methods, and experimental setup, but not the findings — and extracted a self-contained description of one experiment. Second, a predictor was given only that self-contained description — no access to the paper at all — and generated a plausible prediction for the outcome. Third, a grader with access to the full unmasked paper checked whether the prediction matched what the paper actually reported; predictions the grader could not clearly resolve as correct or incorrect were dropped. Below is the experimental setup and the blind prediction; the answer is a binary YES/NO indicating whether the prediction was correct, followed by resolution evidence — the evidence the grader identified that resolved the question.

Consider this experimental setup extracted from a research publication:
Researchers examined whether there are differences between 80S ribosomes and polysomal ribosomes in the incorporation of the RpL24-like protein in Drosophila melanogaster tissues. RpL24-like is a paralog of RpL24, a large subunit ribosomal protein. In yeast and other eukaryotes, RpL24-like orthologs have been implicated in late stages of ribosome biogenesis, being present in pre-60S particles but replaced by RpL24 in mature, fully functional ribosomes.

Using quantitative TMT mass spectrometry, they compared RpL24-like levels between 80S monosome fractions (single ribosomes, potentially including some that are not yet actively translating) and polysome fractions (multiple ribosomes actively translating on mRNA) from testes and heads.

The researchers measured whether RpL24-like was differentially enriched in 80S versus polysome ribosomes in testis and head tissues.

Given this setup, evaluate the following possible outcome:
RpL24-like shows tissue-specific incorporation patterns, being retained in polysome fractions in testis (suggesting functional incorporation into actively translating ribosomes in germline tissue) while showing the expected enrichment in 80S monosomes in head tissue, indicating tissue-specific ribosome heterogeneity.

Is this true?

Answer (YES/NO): NO